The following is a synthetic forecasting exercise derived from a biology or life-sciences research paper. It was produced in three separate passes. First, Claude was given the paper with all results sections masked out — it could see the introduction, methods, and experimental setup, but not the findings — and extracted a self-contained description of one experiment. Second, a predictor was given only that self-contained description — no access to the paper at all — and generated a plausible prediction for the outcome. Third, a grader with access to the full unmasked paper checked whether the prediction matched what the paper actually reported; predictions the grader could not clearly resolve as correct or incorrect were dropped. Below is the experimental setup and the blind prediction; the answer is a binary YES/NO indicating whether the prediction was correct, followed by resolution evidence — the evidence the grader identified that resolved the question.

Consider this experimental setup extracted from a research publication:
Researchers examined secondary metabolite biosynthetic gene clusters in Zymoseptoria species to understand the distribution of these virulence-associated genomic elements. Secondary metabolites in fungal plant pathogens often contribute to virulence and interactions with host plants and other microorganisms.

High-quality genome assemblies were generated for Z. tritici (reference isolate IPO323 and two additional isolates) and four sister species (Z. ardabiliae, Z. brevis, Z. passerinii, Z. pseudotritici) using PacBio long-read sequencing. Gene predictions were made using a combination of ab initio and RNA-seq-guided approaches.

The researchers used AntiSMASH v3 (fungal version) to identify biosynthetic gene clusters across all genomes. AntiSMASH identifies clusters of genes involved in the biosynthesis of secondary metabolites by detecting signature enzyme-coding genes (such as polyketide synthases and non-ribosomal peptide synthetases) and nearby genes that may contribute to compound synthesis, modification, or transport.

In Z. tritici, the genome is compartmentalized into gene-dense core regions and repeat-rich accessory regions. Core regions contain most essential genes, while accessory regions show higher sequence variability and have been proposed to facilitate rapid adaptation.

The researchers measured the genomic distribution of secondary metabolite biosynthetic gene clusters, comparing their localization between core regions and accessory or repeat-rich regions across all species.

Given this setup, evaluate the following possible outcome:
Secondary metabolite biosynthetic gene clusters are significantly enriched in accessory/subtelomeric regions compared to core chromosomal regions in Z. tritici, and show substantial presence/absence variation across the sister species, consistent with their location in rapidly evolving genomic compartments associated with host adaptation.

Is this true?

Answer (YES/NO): NO